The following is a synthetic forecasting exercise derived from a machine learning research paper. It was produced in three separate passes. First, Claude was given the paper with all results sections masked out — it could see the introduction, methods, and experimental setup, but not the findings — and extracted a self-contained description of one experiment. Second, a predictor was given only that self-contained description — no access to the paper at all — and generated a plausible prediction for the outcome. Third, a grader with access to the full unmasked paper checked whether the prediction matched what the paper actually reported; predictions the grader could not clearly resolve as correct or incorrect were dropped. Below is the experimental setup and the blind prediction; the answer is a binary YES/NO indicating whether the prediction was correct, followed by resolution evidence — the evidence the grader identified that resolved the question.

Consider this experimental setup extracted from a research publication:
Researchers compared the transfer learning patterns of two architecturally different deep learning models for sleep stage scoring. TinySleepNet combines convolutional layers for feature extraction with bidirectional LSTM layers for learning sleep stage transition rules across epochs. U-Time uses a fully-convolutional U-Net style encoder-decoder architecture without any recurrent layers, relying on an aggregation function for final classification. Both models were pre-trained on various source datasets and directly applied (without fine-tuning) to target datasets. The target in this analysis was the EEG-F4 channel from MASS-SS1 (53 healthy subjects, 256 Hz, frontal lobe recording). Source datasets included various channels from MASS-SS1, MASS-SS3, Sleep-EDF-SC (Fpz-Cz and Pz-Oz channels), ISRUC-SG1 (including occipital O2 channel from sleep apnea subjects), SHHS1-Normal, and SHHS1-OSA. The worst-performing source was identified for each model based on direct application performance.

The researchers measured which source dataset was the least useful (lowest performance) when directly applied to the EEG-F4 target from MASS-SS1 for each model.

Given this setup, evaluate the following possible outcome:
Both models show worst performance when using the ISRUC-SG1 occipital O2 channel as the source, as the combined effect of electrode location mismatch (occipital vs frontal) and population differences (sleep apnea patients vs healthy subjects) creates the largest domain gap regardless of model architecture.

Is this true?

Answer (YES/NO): NO